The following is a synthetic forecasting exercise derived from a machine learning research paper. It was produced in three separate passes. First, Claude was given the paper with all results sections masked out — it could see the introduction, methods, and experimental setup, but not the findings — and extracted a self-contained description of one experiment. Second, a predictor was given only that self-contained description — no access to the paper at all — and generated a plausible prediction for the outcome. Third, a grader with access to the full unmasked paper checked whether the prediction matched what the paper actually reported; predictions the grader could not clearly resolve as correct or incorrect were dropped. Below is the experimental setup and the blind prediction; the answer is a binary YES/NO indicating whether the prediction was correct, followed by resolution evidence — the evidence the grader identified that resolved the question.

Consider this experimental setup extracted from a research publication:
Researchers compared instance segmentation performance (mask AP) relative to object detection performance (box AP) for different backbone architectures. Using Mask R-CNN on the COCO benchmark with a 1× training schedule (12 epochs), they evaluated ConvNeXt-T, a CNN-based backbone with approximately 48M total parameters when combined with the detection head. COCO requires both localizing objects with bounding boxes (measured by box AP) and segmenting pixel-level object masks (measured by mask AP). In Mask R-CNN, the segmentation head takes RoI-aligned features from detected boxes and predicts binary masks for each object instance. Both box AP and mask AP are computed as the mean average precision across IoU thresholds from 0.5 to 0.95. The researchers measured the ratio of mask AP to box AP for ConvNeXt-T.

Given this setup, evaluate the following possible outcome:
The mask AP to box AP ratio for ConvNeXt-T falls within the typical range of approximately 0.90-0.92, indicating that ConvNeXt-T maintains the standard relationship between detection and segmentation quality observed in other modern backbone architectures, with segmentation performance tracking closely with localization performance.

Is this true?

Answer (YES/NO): YES